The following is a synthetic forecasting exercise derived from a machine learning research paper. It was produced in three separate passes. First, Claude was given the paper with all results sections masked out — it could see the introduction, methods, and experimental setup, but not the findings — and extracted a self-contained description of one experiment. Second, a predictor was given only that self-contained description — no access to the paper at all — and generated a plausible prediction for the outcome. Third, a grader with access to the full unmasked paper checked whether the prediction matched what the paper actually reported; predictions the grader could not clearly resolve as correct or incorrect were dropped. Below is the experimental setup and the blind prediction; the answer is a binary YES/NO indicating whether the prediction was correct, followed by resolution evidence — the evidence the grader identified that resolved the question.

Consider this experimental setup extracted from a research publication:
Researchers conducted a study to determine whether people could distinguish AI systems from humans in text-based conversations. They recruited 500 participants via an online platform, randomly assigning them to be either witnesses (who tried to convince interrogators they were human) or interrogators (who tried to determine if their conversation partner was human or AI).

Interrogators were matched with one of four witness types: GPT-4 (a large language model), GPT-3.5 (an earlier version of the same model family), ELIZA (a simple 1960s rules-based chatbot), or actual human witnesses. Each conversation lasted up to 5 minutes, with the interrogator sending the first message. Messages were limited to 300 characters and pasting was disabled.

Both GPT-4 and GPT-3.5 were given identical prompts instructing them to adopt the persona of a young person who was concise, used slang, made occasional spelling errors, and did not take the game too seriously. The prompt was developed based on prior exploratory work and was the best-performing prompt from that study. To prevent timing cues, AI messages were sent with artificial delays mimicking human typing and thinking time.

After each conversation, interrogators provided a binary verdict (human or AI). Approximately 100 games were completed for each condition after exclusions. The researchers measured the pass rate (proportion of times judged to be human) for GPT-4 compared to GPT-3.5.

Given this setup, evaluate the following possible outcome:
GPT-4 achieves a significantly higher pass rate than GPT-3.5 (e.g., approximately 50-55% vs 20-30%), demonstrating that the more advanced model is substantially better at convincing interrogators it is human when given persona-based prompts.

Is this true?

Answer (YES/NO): NO